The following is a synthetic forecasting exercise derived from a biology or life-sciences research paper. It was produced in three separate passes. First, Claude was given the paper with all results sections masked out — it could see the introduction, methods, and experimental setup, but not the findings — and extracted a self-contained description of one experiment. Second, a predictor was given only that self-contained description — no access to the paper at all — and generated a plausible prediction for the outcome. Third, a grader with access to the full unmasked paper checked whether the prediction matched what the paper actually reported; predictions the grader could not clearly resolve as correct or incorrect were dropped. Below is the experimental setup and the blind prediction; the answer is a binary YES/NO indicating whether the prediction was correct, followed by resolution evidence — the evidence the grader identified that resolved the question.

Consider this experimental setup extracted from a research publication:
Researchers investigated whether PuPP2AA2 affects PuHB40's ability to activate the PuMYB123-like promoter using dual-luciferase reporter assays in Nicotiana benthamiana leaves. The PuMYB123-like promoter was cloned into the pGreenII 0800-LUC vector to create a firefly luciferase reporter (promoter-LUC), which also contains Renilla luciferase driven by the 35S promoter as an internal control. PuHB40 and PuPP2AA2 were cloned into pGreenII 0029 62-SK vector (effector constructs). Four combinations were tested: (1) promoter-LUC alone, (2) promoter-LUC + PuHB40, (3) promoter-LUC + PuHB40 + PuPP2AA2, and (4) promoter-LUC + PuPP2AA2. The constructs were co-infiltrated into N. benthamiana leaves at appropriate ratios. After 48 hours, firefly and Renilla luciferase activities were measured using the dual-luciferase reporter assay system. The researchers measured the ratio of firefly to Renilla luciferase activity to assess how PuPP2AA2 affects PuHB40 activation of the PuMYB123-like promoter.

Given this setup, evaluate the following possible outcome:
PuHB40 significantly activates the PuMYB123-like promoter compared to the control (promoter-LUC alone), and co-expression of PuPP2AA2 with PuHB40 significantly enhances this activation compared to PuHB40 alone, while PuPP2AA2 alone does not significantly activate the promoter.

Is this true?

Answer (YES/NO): NO